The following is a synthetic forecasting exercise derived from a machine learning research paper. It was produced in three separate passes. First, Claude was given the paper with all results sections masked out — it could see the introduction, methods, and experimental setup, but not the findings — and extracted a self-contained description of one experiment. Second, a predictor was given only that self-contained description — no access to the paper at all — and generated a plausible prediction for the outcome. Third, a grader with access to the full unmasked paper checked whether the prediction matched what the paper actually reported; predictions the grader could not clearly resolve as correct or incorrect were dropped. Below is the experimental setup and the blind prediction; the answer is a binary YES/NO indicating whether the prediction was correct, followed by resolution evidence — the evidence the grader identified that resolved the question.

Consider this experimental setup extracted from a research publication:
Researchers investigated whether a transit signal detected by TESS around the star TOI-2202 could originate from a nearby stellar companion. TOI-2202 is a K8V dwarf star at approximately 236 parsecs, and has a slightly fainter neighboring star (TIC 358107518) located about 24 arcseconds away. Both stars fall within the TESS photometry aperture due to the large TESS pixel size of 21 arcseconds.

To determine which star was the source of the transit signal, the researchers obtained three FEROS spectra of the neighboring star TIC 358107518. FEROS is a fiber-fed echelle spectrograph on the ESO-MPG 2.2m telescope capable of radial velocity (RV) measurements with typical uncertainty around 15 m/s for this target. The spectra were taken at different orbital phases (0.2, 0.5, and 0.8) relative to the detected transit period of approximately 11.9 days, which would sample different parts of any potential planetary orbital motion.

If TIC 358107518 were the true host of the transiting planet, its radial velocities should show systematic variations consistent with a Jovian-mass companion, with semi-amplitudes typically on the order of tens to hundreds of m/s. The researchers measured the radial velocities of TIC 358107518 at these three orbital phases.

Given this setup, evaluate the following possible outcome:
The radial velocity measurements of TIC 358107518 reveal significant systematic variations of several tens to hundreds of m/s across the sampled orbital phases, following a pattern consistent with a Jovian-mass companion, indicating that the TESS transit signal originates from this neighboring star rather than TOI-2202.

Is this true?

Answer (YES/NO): NO